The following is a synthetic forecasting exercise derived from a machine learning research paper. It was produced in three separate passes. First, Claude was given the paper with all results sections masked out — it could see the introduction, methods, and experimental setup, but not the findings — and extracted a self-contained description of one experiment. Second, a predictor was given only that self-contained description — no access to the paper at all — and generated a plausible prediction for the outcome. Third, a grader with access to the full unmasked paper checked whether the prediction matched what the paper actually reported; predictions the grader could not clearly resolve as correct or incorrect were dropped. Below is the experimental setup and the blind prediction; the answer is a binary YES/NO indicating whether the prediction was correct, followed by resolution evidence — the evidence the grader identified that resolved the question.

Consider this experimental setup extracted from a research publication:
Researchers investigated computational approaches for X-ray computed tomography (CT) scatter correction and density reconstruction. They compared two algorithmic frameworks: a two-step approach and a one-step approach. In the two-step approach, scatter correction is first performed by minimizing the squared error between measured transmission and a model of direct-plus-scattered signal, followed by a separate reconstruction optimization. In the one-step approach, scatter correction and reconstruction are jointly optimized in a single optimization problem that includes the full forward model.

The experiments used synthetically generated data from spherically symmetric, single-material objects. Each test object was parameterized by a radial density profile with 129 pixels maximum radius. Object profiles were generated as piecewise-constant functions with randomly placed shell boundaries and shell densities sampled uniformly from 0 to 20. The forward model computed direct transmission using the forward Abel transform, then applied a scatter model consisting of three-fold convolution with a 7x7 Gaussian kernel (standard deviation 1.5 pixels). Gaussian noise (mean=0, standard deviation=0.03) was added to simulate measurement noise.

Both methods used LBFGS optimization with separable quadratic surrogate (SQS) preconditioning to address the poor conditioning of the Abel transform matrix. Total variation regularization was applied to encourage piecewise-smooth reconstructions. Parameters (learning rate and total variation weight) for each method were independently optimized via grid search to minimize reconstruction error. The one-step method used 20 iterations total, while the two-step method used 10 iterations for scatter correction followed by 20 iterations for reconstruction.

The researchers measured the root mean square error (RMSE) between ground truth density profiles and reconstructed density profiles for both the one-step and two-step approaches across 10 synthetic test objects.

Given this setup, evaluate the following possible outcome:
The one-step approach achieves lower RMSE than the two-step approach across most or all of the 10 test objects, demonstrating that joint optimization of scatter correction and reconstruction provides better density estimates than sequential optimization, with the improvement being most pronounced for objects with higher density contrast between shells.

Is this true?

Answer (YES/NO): NO